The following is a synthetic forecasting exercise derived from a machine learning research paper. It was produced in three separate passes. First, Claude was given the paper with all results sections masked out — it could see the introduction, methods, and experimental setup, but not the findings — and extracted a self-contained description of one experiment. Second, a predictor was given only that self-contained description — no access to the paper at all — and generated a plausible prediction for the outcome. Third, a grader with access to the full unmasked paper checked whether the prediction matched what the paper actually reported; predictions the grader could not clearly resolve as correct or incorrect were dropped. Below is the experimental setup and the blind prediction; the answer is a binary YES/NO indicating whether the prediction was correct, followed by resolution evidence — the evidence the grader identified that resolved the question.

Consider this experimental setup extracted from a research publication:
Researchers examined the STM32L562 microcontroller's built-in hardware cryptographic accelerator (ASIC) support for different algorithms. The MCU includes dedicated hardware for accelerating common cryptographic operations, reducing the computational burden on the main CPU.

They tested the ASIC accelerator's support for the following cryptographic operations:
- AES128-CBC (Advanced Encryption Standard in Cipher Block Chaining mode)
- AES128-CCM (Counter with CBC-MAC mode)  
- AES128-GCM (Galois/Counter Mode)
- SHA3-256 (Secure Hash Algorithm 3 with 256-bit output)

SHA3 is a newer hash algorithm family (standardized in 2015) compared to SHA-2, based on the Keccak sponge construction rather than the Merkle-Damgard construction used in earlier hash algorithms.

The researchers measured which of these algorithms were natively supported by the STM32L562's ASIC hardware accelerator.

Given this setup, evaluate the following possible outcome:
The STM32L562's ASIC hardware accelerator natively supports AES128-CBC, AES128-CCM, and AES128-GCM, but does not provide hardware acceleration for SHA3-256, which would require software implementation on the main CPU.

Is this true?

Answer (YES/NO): YES